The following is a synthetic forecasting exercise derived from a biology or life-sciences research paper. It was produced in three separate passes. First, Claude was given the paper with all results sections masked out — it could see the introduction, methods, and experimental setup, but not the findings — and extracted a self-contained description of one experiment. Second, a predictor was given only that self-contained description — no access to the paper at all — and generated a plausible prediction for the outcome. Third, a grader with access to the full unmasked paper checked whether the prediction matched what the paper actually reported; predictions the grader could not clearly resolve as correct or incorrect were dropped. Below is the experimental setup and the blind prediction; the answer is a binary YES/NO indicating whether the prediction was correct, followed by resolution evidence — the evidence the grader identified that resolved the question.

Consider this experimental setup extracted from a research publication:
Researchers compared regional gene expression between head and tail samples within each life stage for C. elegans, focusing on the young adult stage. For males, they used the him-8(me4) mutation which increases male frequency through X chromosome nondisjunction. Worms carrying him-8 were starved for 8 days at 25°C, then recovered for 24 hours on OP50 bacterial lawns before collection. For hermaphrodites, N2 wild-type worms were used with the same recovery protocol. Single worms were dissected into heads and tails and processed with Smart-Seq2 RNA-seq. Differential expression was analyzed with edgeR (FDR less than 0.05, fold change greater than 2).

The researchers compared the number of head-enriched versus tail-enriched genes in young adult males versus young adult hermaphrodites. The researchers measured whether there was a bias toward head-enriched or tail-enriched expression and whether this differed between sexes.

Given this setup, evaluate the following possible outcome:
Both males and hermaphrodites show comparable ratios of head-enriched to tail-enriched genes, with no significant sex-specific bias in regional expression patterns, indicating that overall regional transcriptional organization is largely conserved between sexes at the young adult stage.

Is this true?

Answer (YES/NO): NO